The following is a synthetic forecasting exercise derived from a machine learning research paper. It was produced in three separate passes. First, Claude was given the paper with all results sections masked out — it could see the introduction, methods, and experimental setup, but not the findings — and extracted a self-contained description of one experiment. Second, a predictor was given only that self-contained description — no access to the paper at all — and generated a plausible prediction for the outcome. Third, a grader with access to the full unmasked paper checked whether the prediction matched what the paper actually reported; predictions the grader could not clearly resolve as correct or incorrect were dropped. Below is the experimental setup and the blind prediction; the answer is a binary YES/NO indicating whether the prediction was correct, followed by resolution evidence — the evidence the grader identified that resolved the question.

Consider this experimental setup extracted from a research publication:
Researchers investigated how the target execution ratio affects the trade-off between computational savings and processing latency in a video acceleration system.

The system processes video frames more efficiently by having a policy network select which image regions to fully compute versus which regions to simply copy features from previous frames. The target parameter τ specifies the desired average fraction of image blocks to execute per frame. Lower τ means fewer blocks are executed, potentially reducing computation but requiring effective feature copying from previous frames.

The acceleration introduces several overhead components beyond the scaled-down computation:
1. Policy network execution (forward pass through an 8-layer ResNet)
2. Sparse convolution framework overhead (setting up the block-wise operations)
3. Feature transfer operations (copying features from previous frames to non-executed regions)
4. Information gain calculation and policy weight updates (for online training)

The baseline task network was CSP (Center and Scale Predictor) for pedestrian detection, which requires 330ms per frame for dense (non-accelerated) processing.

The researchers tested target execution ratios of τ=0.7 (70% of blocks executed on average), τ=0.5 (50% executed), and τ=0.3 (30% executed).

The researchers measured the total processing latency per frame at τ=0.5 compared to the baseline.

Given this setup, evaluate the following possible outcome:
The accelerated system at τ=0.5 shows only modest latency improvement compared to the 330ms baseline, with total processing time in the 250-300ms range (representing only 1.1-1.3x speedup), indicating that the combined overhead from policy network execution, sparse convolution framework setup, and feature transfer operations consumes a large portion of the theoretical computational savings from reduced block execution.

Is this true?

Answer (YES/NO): NO